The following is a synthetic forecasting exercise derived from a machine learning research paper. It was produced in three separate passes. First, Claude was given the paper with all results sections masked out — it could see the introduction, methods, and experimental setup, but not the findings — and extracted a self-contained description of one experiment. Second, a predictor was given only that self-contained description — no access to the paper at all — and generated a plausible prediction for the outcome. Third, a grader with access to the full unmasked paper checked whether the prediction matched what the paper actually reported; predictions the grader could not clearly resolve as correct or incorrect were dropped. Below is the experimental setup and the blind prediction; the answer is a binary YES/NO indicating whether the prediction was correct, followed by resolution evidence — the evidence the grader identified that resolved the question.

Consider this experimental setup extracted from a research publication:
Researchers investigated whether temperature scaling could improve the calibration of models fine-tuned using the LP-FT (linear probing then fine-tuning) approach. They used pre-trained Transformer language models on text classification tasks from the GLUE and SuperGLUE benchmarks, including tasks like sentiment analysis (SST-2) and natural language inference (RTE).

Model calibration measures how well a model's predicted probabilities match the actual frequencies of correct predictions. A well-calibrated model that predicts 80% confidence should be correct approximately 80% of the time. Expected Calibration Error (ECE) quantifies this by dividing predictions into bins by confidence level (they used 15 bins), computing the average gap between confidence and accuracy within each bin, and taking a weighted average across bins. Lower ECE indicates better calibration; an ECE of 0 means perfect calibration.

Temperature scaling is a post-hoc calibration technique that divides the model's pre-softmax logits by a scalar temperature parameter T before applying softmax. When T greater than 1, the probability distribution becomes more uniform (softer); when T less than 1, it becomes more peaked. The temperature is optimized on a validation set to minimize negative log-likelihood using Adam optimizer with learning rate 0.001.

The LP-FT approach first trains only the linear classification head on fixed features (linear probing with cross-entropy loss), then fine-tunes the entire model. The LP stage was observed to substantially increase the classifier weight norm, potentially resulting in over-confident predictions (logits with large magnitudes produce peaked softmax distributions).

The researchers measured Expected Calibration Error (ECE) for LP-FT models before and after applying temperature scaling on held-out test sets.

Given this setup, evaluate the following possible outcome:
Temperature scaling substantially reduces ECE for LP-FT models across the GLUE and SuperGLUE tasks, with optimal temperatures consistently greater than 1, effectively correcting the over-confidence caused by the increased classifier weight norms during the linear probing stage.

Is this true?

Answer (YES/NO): NO